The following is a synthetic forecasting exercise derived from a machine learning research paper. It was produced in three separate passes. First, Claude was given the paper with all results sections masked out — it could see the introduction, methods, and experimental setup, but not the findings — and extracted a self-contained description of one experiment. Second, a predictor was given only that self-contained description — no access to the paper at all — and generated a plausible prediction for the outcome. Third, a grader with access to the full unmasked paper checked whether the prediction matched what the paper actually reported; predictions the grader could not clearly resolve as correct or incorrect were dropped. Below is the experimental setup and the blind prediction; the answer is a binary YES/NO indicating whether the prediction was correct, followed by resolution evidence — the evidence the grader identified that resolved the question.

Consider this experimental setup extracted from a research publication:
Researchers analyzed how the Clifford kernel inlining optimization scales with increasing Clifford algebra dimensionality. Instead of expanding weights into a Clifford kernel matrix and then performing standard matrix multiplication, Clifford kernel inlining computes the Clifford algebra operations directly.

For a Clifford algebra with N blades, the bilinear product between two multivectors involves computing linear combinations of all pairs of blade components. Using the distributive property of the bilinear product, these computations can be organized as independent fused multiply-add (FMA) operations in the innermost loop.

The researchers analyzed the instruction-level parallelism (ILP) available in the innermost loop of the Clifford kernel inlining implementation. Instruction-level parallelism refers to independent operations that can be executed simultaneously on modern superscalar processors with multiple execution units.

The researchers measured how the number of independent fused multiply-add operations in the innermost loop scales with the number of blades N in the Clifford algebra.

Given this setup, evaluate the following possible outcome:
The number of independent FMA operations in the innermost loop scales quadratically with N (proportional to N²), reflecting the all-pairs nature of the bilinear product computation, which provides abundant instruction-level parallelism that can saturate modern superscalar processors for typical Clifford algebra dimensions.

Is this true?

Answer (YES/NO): YES